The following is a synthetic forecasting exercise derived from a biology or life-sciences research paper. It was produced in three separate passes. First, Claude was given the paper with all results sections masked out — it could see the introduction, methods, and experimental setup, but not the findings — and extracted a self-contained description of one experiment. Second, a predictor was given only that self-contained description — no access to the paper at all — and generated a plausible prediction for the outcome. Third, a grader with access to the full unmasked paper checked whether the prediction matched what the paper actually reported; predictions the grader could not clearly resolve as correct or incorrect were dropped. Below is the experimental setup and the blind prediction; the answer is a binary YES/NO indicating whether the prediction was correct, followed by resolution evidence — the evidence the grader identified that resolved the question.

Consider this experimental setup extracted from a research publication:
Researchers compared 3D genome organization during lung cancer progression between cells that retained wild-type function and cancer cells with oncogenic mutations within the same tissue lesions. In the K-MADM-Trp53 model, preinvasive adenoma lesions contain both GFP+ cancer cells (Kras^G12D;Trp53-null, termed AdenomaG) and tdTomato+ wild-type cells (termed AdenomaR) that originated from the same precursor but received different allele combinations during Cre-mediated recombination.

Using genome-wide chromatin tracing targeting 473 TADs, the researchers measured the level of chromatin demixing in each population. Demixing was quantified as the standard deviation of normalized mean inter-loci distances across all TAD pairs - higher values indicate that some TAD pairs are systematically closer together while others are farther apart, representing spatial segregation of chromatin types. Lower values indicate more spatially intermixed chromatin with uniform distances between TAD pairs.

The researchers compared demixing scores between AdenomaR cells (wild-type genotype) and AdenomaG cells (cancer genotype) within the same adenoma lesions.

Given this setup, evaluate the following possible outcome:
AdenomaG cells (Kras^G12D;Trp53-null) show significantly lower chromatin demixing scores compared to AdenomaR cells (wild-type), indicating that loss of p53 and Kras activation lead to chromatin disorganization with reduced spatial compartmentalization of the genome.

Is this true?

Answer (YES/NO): YES